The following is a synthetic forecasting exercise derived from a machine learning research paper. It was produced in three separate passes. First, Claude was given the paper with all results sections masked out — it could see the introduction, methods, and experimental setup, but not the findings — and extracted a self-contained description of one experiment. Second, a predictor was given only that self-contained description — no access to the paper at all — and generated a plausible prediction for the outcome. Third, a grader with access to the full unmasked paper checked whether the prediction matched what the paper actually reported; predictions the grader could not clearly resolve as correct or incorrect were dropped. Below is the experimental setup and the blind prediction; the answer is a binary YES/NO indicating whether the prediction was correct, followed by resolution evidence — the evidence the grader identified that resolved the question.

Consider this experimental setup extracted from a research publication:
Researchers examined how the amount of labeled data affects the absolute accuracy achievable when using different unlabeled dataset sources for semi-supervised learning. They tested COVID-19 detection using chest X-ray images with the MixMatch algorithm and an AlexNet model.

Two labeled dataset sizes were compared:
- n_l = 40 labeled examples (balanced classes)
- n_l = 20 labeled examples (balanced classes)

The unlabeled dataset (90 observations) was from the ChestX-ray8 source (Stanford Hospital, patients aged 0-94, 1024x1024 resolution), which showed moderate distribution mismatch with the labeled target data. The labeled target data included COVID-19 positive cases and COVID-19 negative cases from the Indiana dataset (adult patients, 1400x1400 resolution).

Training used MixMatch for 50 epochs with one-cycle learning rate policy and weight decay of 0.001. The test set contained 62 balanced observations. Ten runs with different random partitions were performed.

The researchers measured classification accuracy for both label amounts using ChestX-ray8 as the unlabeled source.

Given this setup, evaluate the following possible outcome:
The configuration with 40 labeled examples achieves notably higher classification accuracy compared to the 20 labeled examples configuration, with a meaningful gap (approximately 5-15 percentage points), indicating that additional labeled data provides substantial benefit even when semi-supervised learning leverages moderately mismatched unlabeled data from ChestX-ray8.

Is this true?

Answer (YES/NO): NO